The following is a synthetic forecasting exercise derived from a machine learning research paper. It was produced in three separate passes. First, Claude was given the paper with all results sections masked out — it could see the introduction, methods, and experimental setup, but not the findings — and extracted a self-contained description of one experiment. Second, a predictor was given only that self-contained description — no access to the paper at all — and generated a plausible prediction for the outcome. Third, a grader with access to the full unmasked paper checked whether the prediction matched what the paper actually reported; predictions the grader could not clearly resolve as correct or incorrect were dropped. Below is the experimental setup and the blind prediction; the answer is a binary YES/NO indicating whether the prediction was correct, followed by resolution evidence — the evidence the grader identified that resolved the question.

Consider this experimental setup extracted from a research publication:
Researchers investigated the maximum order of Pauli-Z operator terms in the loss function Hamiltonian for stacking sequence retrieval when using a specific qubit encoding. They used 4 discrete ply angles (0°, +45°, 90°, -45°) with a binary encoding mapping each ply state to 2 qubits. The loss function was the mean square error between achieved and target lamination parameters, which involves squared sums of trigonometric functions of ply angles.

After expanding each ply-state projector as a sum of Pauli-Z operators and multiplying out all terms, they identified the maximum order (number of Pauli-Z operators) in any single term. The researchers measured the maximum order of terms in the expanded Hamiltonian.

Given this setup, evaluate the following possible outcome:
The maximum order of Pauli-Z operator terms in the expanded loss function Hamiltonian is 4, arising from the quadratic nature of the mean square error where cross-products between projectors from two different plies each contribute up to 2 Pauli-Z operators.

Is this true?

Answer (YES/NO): YES